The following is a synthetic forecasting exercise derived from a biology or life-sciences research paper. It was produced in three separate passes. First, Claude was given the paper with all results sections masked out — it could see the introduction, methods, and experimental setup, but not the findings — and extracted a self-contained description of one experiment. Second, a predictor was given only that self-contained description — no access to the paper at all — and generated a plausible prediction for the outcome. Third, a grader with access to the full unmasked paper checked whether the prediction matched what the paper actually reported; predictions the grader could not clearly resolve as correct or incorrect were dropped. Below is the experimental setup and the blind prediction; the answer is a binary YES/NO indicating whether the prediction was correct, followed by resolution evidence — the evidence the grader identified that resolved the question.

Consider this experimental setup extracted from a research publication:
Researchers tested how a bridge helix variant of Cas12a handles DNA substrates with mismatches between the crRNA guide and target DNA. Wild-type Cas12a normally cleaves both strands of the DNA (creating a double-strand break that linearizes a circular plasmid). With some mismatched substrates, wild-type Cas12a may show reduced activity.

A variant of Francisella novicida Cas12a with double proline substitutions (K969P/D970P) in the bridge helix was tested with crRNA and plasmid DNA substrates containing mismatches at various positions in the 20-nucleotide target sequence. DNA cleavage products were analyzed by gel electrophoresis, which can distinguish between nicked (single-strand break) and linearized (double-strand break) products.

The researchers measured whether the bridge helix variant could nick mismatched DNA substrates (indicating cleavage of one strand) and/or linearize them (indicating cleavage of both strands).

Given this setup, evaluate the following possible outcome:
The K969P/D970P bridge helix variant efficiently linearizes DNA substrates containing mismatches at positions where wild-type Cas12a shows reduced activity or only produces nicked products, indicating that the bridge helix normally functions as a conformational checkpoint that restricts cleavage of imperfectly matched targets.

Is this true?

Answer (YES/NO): NO